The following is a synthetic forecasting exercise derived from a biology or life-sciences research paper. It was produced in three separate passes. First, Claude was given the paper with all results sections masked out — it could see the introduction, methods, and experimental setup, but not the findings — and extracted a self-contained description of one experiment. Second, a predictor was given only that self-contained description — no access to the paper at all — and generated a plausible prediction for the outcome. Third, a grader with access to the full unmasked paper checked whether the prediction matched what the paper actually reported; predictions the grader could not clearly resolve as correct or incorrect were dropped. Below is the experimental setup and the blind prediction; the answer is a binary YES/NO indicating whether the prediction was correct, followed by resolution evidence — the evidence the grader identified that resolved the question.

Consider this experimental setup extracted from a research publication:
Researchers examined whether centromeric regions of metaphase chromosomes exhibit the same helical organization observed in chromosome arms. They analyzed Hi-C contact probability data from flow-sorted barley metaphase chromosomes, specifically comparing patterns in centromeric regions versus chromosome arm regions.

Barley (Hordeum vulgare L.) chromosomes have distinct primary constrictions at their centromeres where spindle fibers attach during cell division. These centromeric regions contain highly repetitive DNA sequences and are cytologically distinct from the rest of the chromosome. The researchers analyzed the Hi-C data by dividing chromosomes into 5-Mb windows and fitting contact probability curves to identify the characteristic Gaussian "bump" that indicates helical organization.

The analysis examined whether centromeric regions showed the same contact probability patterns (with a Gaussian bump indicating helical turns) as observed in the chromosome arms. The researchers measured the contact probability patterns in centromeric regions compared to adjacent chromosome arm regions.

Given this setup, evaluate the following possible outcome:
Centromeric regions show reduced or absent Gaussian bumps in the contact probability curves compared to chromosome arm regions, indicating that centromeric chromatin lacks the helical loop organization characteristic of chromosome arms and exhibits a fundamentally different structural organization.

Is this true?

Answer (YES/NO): YES